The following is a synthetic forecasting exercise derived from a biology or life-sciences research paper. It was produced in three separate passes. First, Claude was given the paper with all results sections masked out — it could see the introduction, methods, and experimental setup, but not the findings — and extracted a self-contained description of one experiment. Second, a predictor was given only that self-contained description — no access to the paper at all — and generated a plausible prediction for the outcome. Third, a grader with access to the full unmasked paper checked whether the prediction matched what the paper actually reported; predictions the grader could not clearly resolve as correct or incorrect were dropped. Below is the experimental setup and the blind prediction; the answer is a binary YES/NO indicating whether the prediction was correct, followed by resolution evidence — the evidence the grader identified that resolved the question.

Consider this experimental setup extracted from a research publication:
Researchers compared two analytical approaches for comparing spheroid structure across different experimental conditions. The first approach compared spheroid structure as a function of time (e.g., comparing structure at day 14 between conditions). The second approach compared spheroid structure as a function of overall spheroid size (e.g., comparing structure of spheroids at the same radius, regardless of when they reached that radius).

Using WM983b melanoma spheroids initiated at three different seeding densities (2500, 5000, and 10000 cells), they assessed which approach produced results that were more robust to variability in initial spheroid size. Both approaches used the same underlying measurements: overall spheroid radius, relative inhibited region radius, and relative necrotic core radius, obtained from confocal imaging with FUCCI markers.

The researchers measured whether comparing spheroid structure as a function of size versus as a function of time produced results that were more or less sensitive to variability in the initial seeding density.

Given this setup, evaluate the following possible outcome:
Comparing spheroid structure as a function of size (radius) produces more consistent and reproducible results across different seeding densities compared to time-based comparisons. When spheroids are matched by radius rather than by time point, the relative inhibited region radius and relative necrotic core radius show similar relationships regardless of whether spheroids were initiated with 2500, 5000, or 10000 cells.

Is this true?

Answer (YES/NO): YES